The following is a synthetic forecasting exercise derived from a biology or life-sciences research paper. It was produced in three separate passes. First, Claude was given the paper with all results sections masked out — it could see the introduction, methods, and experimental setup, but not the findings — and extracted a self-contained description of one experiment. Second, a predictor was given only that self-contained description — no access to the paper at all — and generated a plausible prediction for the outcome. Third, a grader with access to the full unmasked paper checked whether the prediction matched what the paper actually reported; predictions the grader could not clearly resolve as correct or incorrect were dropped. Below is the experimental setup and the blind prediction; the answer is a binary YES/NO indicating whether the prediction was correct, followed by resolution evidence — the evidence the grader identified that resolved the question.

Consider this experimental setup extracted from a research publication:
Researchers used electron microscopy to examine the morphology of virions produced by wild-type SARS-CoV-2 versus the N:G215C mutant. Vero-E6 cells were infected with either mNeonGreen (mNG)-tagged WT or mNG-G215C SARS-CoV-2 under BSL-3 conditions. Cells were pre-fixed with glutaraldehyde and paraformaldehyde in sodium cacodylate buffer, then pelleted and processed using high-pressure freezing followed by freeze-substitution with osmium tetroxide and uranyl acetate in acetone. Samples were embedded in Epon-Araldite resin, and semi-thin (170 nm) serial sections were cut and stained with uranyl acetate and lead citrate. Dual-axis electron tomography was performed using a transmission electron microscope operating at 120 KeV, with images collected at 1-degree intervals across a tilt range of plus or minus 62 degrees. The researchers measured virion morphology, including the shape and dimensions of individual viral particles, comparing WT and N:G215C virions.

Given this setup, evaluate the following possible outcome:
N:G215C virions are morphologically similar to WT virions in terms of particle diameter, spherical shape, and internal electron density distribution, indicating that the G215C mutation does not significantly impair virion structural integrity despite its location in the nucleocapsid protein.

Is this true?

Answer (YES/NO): NO